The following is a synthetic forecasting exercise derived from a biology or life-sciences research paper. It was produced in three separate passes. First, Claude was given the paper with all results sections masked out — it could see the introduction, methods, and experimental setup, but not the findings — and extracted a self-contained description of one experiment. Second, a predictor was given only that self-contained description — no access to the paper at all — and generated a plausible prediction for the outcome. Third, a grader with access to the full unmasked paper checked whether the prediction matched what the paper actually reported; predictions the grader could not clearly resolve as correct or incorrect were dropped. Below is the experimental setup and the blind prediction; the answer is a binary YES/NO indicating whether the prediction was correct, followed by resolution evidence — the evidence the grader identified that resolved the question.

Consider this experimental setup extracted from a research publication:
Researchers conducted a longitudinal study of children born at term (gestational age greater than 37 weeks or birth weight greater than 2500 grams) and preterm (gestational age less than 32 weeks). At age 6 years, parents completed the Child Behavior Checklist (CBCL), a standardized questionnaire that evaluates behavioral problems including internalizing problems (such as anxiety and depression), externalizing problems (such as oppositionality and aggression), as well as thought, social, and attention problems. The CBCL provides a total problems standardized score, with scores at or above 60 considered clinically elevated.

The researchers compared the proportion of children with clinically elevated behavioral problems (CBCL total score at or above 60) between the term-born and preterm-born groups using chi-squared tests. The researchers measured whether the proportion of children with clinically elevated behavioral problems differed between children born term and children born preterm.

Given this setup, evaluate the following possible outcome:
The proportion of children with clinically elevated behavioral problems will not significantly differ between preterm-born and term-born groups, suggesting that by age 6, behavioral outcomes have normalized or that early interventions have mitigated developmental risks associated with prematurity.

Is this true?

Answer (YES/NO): YES